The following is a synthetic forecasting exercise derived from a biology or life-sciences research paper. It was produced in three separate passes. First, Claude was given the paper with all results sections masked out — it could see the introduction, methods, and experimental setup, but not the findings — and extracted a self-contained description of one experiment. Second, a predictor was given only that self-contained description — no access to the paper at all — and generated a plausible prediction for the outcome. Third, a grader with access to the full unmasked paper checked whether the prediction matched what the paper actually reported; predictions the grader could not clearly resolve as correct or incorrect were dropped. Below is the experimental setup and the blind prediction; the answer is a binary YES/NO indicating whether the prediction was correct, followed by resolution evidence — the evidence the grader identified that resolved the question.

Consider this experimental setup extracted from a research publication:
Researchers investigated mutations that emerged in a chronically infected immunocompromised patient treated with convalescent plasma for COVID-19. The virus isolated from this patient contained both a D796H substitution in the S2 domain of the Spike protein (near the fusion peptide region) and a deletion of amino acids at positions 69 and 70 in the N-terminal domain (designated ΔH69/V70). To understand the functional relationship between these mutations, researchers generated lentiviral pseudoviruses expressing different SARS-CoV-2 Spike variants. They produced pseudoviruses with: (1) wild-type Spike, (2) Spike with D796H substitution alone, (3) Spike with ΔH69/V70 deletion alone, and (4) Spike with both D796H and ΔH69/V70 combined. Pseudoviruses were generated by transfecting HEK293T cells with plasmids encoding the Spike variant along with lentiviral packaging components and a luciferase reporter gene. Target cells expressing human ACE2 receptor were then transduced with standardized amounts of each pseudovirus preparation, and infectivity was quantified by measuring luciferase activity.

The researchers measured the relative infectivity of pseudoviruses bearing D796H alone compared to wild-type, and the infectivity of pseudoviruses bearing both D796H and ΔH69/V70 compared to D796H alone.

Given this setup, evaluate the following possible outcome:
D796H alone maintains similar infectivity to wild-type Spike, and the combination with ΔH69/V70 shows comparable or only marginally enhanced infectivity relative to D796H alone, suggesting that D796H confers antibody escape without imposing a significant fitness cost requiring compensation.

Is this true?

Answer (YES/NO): NO